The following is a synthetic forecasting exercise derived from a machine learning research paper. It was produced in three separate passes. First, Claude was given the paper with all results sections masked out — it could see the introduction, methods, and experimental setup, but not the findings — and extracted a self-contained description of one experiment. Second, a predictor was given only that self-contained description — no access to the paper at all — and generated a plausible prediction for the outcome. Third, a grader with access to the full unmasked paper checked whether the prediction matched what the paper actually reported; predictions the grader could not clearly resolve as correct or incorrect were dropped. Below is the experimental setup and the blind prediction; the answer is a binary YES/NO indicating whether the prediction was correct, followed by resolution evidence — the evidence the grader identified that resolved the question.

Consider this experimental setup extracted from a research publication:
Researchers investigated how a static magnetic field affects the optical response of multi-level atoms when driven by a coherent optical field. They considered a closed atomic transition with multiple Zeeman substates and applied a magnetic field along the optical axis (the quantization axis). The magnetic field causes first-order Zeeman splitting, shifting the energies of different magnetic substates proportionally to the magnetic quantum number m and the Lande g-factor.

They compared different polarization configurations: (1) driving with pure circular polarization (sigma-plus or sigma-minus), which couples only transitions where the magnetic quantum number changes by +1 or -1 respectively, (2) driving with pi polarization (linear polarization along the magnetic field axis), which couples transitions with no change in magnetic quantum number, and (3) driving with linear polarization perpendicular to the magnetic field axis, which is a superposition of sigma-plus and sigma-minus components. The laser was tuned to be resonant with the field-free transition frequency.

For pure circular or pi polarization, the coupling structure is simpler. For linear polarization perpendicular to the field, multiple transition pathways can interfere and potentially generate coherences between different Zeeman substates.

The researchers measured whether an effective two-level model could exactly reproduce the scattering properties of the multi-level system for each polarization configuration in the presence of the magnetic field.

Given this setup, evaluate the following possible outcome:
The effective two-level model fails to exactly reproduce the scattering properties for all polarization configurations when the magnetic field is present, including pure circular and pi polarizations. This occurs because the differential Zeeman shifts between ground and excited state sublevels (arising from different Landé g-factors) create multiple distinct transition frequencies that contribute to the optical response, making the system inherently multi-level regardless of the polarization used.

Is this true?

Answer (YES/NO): NO